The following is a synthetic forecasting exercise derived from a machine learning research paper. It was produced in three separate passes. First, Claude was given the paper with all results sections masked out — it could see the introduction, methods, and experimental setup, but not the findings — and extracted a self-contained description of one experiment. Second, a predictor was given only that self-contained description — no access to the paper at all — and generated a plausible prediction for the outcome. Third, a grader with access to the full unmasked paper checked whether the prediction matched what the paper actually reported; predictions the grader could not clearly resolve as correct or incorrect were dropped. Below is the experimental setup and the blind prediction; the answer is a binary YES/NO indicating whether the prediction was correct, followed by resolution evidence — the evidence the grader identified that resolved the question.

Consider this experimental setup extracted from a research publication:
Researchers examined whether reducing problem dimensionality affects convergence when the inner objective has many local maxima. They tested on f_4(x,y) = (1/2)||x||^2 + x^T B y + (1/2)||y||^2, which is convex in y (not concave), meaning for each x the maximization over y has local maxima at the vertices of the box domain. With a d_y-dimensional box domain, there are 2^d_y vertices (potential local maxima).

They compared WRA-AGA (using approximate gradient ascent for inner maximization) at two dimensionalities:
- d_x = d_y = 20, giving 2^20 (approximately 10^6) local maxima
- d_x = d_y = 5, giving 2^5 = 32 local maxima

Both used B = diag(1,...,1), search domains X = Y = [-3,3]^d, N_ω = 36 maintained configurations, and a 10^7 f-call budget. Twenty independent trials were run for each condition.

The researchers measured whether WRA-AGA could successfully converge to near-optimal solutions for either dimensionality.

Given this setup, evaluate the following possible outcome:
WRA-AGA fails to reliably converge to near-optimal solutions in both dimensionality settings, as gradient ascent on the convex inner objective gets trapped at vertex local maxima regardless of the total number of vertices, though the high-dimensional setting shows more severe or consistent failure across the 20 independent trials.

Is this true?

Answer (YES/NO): NO